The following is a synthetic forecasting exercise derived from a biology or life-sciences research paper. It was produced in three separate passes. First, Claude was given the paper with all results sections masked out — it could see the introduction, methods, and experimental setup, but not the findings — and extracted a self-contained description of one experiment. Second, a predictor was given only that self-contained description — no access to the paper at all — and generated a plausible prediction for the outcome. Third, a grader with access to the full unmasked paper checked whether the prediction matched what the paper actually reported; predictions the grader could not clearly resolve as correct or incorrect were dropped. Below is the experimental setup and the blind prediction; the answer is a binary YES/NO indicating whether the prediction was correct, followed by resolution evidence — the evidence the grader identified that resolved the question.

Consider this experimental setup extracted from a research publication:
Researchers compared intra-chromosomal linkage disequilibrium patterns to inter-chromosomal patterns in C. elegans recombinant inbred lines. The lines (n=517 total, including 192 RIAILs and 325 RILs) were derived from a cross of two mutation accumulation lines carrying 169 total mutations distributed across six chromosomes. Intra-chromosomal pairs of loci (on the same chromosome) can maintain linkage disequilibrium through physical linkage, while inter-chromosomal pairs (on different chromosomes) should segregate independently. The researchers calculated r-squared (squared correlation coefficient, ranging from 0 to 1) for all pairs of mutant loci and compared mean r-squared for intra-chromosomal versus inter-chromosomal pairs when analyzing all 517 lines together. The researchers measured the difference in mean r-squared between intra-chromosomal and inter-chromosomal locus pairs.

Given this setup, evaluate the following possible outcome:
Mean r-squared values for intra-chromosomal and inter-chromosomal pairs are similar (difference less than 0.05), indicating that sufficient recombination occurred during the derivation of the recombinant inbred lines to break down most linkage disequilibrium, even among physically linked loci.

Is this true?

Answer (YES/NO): NO